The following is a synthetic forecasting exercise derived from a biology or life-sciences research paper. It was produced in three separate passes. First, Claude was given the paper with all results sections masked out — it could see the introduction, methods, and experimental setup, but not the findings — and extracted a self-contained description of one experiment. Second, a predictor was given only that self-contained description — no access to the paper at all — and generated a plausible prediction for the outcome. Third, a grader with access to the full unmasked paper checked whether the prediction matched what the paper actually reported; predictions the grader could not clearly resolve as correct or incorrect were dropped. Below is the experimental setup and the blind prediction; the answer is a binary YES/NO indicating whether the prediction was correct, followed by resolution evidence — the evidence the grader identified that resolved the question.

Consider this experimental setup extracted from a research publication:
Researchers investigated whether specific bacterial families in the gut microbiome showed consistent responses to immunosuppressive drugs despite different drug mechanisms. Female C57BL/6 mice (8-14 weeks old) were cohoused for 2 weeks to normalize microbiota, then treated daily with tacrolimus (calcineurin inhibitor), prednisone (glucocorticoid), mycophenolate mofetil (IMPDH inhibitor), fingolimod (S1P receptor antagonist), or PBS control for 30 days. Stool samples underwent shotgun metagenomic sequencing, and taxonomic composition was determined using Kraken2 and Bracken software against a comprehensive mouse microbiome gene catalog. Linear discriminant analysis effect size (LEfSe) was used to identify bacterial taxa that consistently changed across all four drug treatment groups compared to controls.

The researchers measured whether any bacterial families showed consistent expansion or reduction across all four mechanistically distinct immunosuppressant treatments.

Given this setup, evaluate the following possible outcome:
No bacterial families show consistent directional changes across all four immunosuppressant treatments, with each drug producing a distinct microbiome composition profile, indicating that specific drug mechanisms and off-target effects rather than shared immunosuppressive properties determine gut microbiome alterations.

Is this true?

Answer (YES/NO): NO